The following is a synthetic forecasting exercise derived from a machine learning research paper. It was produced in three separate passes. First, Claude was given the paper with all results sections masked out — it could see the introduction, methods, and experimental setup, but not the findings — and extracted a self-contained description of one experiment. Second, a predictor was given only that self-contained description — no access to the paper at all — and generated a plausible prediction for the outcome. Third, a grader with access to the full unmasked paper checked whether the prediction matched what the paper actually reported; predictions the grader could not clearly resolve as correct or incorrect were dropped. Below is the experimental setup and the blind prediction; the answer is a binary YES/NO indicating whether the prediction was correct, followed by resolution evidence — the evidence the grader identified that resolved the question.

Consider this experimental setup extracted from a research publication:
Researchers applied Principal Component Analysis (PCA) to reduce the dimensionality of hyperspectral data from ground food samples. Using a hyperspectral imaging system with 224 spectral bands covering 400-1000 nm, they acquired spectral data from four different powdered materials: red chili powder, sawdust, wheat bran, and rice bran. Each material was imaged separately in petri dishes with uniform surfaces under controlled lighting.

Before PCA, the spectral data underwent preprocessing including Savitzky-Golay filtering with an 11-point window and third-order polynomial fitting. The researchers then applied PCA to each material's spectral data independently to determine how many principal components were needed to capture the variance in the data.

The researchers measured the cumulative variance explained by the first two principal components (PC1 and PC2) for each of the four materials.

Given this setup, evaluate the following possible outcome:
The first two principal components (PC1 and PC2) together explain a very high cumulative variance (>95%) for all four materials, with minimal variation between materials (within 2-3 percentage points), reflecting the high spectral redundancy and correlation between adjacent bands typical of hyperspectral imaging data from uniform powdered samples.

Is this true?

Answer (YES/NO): NO